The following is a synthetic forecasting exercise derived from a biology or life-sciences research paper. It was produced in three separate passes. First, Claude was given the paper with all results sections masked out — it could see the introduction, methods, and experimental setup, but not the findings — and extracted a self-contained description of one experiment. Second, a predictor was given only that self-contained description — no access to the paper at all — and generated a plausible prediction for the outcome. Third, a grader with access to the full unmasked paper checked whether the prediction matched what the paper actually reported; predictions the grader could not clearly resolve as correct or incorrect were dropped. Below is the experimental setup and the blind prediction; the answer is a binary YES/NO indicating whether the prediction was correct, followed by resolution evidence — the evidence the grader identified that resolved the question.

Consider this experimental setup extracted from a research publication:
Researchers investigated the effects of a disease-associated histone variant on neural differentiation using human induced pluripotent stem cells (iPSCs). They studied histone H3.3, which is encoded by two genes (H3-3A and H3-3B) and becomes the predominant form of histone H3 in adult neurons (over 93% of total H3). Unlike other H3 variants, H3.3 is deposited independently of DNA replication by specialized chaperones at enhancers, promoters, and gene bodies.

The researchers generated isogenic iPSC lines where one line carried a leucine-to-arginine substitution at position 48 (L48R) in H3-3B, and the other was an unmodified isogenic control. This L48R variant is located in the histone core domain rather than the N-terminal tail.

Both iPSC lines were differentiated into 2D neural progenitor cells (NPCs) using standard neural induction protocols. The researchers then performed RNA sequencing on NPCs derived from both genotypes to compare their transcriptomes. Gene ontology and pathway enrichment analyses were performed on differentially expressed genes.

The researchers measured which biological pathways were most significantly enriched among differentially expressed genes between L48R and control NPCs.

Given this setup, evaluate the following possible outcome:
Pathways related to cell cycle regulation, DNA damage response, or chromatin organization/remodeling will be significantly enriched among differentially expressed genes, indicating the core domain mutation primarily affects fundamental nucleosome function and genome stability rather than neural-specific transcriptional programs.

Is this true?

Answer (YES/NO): NO